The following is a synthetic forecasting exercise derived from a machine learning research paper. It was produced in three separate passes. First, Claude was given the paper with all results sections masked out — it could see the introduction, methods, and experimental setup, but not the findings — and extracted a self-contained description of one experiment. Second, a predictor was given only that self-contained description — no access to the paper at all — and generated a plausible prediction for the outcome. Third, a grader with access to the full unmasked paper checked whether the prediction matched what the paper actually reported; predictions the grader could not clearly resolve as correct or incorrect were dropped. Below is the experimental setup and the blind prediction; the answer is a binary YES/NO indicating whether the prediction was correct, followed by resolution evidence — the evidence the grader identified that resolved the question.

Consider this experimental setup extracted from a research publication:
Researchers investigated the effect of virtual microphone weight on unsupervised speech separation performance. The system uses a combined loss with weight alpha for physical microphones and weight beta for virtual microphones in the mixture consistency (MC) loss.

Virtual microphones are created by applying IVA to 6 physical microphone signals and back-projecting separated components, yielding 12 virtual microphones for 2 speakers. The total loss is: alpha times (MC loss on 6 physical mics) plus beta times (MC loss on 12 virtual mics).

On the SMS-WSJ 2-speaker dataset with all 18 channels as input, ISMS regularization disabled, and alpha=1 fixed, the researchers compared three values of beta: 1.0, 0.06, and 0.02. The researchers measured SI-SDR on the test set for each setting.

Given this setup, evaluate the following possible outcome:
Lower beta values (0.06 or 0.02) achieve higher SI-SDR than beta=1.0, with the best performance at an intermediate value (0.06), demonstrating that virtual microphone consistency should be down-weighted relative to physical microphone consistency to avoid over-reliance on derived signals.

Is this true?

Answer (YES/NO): NO